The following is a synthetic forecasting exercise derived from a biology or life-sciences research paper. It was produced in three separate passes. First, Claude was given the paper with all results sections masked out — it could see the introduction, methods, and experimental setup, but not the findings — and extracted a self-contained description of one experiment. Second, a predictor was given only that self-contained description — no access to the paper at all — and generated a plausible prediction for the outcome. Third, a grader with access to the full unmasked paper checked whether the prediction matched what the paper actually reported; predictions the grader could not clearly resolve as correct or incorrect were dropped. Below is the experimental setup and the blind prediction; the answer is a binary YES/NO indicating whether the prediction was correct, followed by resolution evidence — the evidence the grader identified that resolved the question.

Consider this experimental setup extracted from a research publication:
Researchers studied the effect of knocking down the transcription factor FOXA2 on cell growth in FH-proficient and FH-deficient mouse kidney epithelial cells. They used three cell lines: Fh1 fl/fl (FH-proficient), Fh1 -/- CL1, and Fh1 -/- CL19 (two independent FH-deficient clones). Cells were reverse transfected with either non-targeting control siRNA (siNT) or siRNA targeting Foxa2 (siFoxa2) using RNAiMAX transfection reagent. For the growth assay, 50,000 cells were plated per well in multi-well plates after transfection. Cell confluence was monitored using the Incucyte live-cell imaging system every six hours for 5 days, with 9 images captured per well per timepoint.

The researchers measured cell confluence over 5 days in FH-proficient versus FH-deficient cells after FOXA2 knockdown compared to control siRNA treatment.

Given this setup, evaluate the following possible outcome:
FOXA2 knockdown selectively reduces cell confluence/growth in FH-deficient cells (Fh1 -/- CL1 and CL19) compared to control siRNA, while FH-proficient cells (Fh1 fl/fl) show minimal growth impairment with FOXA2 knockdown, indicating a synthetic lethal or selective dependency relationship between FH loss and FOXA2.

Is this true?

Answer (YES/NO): YES